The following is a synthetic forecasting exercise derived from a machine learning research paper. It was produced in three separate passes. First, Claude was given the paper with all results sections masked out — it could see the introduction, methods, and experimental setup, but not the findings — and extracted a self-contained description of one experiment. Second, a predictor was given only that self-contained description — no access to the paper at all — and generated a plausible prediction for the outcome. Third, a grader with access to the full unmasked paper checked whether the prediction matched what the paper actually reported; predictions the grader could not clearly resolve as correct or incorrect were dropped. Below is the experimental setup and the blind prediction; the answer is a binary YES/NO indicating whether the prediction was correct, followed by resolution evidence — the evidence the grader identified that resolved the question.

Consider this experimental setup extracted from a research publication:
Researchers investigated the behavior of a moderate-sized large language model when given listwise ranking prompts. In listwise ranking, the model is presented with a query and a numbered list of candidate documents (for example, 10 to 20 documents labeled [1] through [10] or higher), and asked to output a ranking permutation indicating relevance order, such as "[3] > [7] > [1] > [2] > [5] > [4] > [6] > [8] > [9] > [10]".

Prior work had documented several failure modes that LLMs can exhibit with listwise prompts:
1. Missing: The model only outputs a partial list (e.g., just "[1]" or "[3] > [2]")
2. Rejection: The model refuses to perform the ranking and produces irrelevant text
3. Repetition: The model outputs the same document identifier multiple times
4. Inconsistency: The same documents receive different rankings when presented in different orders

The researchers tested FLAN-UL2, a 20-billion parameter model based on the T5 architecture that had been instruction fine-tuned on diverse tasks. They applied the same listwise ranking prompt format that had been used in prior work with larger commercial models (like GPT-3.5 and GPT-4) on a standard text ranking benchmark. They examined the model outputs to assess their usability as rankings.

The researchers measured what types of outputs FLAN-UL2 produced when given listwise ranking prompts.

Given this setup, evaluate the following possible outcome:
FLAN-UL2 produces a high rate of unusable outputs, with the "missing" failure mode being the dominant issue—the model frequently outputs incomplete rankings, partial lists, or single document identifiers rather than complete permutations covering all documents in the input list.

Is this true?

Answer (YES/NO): NO